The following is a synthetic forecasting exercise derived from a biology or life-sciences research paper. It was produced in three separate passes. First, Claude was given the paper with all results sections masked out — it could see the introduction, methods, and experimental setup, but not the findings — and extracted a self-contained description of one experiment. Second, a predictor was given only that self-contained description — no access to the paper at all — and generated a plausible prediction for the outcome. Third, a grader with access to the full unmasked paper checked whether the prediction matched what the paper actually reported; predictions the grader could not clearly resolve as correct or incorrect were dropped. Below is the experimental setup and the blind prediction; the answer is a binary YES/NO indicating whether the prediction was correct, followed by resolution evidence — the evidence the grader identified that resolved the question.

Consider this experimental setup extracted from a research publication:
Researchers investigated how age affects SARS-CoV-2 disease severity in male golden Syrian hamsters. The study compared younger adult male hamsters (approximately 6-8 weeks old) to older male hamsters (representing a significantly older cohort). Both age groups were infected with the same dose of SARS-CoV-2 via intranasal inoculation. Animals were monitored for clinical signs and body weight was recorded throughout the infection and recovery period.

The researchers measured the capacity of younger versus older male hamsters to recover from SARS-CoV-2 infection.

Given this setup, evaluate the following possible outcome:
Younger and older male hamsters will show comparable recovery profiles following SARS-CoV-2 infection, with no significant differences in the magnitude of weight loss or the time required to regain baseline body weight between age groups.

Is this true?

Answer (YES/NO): NO